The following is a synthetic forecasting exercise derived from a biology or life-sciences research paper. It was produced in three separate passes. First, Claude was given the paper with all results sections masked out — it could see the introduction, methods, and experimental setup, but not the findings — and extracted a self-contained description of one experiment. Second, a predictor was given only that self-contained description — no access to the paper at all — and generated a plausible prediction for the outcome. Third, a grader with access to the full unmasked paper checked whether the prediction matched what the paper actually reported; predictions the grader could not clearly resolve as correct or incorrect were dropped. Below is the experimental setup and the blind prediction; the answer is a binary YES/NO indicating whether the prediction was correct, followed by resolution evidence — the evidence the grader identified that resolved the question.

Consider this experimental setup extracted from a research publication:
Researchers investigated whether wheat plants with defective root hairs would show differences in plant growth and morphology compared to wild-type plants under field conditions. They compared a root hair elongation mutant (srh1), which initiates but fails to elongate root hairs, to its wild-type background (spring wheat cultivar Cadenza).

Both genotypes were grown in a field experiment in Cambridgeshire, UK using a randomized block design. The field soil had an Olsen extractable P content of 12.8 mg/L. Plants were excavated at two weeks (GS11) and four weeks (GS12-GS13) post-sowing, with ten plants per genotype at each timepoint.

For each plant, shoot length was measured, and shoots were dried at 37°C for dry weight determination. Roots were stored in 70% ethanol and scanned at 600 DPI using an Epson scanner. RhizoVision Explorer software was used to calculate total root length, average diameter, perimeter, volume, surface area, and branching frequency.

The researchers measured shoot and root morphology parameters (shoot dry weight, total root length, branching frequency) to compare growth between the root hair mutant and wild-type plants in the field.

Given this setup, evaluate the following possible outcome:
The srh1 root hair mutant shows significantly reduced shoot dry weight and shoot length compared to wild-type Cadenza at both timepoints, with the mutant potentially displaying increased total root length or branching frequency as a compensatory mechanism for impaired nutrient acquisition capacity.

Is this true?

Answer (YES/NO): NO